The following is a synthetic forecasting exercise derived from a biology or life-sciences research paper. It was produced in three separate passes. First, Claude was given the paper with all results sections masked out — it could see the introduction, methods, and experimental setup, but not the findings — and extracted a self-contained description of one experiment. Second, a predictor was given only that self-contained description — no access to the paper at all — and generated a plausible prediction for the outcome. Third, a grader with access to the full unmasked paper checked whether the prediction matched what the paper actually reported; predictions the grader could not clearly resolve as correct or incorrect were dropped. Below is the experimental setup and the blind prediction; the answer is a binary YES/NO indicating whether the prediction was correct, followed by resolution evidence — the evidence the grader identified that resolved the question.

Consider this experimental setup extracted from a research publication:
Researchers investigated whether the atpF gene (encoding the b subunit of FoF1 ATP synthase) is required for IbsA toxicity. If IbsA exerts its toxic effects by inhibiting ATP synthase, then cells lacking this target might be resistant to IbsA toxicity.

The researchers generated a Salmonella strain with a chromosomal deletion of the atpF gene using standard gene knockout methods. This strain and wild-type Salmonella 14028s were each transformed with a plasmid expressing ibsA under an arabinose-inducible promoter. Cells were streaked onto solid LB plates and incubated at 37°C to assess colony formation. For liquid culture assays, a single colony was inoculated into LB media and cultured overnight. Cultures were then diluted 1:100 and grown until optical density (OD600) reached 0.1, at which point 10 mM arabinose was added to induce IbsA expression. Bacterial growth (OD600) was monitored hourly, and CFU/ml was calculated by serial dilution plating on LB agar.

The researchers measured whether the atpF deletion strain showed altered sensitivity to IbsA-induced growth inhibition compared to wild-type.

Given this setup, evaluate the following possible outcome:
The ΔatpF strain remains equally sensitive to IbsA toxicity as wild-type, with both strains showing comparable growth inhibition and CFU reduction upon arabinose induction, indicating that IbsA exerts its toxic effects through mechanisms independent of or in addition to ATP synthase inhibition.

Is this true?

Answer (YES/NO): NO